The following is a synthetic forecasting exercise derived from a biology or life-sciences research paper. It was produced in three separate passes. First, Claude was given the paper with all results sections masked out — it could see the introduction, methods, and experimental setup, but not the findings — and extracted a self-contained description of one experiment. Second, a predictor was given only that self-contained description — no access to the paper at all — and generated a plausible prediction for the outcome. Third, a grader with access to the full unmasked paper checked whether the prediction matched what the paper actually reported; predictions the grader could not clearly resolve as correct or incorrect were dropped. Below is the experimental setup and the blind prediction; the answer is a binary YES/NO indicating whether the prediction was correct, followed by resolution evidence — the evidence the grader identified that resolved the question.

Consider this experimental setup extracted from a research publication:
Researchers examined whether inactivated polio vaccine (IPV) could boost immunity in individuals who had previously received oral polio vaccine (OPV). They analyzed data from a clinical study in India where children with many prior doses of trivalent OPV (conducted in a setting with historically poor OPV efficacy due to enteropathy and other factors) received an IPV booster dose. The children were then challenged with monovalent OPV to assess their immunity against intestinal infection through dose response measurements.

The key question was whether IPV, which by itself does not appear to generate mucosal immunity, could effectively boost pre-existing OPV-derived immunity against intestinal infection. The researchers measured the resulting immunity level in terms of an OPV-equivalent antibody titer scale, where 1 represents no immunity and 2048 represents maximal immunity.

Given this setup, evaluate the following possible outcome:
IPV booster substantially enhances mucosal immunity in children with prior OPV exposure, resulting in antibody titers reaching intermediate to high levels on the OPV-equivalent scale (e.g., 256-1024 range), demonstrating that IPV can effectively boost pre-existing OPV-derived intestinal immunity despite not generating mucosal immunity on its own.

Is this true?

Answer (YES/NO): YES